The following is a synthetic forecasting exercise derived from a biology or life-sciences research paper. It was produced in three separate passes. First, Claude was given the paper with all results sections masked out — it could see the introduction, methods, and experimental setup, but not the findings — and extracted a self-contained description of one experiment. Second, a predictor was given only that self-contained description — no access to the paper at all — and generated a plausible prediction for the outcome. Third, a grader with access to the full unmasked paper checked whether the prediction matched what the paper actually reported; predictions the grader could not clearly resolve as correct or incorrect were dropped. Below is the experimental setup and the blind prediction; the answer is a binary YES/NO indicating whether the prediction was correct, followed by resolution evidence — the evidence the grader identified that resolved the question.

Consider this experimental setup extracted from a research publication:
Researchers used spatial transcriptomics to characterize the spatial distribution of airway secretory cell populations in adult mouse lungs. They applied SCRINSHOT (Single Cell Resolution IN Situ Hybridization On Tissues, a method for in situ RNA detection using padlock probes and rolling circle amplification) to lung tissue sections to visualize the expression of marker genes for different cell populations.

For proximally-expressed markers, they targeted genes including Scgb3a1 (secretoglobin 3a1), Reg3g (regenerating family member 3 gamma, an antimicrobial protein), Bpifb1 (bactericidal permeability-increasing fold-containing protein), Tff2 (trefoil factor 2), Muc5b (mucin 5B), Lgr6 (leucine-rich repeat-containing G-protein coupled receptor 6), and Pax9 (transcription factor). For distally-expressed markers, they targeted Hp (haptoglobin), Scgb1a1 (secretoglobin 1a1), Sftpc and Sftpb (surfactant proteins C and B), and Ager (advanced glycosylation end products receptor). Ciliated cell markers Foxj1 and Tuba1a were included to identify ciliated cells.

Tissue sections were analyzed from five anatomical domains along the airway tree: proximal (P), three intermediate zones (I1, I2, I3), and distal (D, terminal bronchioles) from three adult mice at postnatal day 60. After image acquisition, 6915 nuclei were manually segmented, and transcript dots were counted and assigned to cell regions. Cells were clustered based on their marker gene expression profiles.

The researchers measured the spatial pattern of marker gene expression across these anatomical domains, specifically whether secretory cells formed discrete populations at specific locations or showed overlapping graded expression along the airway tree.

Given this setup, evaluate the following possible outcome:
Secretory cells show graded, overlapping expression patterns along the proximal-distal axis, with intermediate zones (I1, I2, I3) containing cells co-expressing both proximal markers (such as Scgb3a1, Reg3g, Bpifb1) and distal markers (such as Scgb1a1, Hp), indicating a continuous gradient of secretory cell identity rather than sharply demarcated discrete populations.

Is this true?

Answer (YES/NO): YES